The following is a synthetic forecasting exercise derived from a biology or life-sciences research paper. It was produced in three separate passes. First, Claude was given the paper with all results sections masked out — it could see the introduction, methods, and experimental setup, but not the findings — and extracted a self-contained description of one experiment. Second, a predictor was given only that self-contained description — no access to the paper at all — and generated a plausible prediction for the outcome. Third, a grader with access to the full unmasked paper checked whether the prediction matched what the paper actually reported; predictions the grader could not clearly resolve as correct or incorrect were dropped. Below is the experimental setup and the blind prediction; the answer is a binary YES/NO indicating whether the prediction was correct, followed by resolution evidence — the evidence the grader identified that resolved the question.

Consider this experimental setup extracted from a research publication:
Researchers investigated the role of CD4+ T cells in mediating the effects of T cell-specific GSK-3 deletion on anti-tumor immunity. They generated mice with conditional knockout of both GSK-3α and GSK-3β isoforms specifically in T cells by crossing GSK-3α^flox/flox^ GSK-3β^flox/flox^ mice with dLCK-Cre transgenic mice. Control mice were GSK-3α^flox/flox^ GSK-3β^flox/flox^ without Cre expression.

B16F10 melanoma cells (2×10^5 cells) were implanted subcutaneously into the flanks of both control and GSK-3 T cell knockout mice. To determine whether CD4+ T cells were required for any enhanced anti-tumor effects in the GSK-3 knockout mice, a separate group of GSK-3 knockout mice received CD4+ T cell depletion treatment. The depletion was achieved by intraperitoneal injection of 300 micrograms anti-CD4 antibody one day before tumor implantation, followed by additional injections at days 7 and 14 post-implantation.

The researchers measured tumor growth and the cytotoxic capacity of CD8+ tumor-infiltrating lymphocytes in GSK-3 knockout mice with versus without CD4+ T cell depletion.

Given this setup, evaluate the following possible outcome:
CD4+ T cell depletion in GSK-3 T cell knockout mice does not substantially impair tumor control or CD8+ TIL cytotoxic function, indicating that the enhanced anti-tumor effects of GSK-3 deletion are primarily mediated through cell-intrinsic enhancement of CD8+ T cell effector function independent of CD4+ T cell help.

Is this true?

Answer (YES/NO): NO